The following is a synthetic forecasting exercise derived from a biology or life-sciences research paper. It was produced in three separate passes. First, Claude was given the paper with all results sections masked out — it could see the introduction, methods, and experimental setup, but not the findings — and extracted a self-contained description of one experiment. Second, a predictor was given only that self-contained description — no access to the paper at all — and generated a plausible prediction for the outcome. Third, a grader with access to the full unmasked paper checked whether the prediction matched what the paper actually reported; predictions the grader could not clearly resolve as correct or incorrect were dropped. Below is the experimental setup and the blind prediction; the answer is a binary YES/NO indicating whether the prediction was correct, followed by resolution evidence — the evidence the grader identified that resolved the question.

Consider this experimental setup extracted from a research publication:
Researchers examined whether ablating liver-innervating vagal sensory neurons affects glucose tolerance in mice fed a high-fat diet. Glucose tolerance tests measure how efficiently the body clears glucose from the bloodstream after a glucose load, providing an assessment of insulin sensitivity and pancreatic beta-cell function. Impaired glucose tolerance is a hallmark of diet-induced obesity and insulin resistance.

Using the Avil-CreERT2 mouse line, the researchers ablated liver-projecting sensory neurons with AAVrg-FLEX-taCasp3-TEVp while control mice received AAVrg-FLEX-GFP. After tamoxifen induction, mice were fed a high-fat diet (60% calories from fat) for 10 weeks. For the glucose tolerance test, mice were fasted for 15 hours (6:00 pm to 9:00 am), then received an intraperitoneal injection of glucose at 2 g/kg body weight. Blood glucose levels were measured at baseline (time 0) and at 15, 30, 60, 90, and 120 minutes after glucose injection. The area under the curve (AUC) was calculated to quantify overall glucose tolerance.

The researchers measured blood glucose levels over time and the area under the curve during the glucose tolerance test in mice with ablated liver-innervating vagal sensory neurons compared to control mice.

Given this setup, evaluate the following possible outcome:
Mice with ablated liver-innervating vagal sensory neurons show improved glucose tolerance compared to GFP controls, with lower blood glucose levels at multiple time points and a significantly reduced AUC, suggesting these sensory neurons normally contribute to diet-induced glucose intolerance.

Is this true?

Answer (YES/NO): YES